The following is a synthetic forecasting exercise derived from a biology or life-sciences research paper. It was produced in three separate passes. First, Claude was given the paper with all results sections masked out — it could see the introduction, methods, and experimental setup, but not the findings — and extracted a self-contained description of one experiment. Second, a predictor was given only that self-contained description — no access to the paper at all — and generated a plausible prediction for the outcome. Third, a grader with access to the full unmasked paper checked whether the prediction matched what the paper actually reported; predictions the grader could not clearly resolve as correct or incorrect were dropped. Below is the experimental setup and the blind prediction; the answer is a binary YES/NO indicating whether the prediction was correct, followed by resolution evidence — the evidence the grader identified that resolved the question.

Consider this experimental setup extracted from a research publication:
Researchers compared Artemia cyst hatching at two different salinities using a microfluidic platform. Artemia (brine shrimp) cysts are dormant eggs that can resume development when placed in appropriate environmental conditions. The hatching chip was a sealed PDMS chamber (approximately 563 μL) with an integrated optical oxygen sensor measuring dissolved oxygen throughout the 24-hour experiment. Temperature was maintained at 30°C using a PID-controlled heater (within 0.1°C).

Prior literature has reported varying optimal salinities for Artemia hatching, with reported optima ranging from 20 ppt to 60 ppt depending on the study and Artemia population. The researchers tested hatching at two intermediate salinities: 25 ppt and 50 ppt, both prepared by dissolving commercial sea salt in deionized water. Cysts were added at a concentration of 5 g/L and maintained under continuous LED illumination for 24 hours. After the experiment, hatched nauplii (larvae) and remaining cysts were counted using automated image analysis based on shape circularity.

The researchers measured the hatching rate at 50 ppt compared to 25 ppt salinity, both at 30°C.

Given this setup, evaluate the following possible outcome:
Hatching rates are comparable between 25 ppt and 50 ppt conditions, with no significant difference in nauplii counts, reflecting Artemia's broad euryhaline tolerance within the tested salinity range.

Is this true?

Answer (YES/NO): NO